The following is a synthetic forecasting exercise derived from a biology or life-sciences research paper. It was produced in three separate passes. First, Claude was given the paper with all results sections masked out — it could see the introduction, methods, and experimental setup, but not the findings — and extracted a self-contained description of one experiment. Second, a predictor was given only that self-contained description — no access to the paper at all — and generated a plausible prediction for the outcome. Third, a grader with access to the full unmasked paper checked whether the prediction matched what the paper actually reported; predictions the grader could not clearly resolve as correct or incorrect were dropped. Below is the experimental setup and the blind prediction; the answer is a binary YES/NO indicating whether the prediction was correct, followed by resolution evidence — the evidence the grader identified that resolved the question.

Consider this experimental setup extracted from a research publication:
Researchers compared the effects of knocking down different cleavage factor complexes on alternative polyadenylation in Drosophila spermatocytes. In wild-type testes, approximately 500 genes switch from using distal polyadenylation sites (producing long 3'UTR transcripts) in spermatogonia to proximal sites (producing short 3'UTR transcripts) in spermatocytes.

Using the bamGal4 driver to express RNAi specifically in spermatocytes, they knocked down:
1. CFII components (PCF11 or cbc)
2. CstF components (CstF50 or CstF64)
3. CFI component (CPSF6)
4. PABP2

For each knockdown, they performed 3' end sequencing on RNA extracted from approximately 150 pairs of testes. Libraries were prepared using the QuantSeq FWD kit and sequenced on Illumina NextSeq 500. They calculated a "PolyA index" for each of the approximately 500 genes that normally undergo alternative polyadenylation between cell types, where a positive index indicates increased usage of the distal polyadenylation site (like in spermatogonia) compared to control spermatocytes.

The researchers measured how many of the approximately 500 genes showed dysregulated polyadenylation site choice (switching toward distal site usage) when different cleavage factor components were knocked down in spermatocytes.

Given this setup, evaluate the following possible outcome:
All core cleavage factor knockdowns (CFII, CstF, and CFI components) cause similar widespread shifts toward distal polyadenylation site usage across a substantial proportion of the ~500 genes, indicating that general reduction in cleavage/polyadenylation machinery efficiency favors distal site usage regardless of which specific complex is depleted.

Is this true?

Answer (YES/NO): NO